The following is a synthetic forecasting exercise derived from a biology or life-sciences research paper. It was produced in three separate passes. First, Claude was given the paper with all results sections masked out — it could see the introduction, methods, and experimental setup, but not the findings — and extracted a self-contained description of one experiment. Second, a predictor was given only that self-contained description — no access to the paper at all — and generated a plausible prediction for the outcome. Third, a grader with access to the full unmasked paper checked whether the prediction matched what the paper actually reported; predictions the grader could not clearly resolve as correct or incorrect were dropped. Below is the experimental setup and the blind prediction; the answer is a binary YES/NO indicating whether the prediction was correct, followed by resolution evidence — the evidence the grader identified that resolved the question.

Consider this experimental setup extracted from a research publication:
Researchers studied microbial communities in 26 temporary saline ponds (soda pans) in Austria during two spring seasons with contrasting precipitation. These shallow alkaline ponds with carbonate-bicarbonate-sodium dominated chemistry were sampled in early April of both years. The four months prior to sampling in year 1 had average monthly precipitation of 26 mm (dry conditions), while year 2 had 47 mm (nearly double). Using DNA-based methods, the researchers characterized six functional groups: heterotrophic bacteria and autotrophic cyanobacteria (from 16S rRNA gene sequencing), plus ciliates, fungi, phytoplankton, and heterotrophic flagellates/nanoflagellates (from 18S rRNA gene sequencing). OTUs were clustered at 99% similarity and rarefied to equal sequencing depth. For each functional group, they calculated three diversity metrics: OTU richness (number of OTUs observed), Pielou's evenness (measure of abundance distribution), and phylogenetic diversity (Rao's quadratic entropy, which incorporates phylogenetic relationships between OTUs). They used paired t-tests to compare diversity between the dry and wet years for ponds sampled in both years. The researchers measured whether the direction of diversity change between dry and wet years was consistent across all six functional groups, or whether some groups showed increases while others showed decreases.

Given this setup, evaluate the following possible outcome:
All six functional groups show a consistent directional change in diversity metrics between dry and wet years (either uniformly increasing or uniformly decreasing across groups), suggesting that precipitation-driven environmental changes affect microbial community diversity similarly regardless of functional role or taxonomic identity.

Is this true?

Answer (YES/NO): NO